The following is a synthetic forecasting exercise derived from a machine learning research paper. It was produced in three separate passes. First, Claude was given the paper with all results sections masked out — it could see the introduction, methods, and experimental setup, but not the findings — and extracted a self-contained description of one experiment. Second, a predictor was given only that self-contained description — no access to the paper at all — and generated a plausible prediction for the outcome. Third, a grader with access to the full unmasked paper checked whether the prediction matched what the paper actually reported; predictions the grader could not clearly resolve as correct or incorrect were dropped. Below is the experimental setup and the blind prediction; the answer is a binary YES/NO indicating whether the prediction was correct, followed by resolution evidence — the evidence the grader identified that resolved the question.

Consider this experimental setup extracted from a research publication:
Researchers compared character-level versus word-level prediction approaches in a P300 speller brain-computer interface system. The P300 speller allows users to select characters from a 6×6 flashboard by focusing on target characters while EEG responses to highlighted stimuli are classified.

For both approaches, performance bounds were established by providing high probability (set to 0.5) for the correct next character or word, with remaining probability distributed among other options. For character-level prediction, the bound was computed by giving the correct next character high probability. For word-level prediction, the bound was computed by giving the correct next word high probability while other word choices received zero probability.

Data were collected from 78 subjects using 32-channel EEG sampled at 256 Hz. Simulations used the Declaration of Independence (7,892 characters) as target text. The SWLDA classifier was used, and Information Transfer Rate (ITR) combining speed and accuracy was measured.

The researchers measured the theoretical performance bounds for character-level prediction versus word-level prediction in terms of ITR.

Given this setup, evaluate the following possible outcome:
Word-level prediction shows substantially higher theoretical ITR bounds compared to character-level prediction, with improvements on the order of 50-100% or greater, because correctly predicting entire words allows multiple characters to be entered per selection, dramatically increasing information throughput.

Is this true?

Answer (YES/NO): NO